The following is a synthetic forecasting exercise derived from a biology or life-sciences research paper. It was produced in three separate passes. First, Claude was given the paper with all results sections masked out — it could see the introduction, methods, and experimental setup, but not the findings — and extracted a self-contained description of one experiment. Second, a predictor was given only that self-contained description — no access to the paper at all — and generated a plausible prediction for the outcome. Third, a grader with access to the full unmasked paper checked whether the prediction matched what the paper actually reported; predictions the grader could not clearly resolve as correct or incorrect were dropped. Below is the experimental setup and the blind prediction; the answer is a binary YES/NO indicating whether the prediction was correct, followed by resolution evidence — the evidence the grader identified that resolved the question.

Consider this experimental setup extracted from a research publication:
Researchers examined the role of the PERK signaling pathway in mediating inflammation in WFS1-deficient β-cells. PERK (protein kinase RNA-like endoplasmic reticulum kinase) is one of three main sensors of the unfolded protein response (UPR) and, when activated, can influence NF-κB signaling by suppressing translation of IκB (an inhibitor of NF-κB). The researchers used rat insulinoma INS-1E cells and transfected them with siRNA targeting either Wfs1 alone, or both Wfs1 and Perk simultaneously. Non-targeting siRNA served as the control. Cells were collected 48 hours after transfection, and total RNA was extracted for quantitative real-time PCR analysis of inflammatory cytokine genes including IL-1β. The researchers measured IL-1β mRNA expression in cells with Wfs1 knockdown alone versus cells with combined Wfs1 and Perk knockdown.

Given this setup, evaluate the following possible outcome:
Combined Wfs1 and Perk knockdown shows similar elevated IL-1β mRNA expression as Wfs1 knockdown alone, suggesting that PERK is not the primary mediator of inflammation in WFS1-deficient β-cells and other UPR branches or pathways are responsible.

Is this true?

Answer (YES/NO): NO